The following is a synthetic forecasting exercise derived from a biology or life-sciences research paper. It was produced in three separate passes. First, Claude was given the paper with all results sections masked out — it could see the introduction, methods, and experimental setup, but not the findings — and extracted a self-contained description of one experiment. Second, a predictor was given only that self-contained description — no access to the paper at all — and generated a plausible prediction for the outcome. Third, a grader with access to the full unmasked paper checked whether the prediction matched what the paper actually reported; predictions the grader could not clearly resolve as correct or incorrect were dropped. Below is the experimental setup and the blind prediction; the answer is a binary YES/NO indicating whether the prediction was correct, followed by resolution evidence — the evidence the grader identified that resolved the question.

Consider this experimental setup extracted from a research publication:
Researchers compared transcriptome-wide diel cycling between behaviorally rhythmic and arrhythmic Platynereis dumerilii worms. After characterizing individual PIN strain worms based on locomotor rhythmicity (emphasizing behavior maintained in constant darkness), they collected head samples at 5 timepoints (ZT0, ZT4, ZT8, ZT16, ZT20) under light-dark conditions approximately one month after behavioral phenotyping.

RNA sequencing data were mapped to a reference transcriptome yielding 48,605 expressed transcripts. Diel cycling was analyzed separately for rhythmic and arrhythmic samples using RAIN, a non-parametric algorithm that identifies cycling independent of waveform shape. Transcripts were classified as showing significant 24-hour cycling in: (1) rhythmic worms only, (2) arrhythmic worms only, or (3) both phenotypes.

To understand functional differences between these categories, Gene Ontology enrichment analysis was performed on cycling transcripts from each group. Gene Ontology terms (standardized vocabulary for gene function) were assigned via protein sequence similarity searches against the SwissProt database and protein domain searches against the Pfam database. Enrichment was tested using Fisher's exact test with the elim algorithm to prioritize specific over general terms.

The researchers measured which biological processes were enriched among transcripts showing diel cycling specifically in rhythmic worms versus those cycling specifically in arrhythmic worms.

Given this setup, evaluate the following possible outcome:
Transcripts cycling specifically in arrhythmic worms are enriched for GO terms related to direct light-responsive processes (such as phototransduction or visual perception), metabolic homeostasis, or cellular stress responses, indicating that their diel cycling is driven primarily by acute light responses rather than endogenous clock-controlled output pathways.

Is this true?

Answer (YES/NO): NO